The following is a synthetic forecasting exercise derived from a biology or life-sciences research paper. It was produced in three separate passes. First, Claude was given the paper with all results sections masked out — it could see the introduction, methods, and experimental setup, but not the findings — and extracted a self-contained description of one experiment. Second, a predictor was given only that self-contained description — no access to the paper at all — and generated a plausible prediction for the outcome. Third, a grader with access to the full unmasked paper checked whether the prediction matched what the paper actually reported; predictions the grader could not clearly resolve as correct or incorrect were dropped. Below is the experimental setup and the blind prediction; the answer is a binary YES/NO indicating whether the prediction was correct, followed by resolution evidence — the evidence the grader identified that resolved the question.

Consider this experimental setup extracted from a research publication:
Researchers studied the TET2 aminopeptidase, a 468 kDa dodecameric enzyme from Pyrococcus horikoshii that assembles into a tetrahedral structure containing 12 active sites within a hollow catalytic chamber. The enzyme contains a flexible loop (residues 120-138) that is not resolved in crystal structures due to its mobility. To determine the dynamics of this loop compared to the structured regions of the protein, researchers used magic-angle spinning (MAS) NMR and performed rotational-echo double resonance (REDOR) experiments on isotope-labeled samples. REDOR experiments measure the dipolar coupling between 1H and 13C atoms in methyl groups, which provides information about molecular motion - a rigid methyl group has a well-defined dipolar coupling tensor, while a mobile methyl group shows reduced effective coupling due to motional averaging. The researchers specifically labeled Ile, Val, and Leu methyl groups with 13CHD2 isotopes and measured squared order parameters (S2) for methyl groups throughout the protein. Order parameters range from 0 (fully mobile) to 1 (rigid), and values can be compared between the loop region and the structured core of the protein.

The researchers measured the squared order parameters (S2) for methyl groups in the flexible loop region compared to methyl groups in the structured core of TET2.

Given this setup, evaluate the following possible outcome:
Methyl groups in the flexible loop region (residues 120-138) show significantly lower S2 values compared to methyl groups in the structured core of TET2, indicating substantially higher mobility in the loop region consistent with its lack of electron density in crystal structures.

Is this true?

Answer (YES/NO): YES